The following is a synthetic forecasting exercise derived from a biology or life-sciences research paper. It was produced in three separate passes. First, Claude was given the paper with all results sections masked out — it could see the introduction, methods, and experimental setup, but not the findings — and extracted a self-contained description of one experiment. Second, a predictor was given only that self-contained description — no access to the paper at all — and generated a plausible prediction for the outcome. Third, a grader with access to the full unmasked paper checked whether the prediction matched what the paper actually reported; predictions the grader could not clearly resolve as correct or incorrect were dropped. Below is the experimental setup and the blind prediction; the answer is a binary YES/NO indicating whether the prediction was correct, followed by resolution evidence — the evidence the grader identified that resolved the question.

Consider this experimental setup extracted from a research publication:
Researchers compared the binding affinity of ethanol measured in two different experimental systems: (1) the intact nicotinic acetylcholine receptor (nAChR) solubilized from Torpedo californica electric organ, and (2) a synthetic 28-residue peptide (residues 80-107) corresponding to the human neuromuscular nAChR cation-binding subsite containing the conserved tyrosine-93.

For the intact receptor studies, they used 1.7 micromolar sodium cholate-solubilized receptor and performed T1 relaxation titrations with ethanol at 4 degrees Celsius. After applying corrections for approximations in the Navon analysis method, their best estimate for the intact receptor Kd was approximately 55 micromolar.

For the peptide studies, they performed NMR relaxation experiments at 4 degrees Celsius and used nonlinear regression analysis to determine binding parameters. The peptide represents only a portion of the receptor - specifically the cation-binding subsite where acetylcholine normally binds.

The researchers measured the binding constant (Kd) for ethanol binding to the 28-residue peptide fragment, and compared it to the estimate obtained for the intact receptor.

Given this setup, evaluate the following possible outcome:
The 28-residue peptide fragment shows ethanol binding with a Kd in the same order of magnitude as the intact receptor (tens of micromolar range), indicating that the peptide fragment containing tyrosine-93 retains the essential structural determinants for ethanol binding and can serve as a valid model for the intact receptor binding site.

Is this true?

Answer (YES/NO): YES